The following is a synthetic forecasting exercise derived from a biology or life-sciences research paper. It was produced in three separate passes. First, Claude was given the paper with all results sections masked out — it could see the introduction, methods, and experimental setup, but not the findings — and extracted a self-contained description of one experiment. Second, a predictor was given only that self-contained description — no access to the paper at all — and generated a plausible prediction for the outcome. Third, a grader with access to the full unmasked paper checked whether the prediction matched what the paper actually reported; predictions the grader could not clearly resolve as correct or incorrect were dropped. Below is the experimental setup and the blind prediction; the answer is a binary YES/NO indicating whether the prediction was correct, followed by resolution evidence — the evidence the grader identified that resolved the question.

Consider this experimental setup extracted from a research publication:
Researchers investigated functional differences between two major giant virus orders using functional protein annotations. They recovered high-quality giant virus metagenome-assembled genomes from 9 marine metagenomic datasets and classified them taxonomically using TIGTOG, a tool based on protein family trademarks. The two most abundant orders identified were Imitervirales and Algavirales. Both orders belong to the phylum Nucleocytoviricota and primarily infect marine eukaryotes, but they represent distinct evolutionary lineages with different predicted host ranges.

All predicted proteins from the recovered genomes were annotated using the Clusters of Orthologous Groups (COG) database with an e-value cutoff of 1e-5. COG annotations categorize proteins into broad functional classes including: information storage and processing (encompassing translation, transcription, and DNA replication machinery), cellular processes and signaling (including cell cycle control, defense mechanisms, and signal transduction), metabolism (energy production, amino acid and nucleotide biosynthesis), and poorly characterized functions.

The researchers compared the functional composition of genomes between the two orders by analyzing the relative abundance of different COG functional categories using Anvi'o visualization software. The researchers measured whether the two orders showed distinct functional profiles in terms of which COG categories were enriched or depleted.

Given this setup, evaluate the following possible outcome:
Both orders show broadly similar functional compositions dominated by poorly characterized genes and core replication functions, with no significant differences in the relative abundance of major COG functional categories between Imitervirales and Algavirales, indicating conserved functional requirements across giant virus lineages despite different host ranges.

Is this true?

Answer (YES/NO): NO